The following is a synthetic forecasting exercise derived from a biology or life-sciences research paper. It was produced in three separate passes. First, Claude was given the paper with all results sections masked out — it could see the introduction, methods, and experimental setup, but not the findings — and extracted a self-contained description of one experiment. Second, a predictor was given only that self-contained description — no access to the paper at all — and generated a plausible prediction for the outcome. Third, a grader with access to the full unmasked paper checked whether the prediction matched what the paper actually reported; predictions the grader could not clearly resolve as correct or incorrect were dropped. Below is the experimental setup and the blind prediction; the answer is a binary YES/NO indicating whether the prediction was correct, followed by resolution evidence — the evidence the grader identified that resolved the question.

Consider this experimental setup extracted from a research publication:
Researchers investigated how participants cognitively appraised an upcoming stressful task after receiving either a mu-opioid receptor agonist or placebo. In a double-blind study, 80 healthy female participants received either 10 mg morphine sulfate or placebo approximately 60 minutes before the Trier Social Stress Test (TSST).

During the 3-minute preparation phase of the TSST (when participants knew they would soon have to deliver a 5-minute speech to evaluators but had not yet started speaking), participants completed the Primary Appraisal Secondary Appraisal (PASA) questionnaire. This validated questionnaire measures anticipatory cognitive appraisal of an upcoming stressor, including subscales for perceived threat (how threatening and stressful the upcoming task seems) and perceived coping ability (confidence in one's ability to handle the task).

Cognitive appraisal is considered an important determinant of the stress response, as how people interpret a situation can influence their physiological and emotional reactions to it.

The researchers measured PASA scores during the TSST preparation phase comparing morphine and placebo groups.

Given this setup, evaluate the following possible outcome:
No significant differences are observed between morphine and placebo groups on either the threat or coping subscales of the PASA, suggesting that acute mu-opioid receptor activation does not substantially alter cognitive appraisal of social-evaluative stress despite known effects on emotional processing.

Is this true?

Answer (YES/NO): YES